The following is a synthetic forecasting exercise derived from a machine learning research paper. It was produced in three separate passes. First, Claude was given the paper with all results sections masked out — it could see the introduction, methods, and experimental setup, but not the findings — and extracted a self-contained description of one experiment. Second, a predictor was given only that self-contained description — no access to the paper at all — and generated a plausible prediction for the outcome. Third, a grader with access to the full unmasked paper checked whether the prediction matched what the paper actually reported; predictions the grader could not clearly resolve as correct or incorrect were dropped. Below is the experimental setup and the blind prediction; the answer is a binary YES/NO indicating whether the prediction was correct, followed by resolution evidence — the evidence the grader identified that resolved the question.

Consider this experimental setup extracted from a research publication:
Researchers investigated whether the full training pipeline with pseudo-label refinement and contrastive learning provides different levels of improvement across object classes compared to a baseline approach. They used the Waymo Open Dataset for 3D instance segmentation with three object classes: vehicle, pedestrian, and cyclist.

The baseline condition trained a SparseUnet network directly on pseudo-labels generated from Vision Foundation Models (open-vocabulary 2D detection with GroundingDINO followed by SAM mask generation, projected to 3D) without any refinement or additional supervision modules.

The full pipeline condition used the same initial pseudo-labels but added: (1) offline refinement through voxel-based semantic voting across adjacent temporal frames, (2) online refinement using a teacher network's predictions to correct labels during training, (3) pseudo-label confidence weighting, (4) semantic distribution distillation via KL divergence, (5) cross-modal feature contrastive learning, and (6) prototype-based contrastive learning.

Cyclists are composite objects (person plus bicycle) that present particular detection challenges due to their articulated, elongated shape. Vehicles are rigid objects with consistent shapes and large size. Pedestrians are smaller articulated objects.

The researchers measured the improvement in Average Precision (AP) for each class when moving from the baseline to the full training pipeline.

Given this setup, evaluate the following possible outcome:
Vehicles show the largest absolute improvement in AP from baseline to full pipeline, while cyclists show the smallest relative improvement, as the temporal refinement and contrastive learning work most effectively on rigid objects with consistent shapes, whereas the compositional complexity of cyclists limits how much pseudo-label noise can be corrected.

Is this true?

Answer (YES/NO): NO